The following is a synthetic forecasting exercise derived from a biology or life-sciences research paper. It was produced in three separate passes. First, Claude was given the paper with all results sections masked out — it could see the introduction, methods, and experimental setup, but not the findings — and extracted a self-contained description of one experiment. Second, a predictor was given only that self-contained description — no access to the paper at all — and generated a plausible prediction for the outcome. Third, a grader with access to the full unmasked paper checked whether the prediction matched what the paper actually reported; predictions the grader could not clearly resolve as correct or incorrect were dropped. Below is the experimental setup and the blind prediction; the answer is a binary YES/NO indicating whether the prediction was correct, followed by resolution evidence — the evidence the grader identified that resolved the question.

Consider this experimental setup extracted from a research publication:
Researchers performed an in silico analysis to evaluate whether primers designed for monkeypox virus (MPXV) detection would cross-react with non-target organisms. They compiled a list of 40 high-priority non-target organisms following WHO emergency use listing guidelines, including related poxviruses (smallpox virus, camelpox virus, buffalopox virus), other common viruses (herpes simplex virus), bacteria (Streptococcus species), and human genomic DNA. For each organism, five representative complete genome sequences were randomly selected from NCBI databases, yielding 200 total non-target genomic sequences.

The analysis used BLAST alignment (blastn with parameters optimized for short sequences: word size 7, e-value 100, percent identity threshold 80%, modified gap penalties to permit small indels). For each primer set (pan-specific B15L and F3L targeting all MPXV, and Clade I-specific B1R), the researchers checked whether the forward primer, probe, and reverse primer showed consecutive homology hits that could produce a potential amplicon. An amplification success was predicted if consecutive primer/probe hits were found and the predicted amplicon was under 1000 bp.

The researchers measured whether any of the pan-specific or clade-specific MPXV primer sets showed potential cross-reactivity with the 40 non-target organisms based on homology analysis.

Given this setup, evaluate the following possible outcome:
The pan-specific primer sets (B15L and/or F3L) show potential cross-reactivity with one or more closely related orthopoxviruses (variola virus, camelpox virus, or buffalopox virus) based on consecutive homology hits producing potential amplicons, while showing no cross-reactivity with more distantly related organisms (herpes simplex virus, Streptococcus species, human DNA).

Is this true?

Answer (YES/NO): NO